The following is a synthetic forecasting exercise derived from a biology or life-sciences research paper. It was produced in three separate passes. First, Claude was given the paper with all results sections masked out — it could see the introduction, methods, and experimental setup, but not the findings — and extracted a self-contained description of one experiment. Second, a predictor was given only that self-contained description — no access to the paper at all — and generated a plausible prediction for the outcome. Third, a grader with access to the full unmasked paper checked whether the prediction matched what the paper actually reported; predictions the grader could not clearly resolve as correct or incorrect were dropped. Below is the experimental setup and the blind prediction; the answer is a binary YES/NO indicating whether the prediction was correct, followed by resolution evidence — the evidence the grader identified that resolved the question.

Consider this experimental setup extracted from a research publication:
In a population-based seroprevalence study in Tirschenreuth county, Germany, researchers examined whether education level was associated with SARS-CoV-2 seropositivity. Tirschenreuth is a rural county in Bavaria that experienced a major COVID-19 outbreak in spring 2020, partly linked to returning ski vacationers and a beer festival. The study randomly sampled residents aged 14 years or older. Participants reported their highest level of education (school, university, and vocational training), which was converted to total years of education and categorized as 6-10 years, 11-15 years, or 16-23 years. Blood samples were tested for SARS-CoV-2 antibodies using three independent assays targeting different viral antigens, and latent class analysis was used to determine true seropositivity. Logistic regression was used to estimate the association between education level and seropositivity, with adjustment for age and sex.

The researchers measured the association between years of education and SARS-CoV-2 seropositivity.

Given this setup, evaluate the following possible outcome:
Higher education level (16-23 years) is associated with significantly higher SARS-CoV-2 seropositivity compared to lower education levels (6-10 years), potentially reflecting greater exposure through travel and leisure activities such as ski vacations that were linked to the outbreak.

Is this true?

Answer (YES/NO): NO